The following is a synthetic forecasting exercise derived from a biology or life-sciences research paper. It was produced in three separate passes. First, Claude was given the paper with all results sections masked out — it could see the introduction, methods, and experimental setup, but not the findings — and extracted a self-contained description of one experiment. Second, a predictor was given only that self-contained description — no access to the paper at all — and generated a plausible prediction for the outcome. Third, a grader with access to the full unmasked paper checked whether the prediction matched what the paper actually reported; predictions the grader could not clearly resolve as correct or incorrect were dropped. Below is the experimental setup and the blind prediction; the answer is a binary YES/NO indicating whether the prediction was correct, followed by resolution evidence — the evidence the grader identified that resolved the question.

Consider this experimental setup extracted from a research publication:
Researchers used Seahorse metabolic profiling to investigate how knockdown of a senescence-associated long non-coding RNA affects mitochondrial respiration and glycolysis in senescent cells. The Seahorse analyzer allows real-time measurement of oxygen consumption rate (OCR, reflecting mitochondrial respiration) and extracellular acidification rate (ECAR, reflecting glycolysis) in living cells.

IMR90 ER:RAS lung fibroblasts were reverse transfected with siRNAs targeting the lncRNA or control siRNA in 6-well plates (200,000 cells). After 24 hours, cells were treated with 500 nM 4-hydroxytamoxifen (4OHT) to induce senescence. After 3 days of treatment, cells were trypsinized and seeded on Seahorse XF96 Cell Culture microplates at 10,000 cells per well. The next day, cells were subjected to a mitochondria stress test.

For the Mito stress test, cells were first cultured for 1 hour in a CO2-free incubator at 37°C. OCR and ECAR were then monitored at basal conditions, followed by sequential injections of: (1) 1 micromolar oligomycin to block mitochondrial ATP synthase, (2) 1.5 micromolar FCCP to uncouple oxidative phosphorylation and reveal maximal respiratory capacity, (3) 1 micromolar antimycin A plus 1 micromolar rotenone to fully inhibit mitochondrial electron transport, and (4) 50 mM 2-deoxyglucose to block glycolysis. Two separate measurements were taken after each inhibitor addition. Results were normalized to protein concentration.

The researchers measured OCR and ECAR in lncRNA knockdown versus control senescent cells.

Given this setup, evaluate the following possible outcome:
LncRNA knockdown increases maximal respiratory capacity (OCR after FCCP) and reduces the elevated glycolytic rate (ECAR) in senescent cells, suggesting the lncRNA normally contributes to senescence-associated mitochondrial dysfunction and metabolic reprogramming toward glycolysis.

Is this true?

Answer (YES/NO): NO